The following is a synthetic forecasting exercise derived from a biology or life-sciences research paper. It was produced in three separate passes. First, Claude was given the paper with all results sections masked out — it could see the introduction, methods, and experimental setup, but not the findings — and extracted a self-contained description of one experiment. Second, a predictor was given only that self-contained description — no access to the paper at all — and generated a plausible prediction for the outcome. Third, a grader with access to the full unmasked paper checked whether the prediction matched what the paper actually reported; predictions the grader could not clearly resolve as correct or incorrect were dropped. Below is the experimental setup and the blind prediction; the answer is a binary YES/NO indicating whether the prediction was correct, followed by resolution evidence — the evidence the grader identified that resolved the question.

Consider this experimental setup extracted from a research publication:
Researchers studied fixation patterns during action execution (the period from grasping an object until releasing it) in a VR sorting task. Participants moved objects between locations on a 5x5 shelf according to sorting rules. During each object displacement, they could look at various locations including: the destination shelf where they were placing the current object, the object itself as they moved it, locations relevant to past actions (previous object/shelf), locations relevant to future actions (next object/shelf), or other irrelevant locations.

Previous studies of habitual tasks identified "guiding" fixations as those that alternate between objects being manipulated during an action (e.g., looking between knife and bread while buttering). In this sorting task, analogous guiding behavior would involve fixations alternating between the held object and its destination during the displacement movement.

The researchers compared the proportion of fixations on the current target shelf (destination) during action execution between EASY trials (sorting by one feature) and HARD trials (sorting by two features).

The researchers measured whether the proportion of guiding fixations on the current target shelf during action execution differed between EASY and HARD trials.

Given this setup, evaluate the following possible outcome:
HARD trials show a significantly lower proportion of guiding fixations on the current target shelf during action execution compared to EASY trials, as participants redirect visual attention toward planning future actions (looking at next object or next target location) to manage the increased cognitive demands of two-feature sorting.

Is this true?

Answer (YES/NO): NO